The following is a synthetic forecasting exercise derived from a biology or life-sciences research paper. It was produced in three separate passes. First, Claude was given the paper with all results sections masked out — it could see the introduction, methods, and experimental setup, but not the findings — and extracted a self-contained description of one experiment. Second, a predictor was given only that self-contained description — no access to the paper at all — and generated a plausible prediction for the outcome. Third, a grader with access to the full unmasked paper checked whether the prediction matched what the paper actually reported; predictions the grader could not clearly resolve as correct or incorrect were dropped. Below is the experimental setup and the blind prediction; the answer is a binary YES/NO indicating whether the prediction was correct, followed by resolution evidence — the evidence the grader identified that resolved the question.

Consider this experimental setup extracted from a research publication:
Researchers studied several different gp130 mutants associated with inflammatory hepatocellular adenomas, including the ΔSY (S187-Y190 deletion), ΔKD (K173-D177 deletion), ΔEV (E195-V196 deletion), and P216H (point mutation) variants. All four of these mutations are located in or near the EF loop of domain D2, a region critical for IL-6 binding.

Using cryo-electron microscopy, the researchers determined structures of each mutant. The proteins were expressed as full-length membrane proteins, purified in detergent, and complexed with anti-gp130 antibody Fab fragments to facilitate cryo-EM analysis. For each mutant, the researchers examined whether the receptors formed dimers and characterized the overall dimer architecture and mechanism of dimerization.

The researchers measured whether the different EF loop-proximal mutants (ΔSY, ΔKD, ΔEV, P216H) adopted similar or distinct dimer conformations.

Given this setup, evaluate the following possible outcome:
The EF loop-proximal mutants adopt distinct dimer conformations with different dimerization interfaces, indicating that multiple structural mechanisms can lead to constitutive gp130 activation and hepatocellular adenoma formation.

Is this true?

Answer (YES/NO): NO